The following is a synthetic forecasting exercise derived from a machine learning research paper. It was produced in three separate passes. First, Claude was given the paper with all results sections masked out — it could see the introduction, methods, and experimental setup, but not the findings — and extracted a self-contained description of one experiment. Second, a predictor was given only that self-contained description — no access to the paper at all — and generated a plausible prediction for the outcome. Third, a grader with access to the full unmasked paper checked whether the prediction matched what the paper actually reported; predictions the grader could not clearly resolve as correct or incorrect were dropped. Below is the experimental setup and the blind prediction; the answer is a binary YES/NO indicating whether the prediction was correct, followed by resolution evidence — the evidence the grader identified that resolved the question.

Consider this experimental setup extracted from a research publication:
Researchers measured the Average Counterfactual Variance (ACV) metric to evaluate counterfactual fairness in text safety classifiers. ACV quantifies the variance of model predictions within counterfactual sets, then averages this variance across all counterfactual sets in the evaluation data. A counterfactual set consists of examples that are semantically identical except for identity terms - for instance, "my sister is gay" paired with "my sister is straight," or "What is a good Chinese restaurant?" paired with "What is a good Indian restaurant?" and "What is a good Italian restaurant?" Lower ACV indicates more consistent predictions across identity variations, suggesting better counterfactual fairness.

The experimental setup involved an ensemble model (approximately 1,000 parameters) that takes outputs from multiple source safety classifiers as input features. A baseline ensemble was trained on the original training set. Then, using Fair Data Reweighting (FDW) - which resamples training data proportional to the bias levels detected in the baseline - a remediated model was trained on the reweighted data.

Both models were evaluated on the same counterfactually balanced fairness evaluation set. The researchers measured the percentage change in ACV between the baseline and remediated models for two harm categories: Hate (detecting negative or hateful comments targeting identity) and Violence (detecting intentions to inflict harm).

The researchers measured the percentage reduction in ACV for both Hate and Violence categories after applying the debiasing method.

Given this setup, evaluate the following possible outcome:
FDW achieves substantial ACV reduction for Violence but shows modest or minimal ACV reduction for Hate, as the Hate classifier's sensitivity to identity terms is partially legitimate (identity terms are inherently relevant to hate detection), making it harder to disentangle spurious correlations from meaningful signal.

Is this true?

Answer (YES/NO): NO